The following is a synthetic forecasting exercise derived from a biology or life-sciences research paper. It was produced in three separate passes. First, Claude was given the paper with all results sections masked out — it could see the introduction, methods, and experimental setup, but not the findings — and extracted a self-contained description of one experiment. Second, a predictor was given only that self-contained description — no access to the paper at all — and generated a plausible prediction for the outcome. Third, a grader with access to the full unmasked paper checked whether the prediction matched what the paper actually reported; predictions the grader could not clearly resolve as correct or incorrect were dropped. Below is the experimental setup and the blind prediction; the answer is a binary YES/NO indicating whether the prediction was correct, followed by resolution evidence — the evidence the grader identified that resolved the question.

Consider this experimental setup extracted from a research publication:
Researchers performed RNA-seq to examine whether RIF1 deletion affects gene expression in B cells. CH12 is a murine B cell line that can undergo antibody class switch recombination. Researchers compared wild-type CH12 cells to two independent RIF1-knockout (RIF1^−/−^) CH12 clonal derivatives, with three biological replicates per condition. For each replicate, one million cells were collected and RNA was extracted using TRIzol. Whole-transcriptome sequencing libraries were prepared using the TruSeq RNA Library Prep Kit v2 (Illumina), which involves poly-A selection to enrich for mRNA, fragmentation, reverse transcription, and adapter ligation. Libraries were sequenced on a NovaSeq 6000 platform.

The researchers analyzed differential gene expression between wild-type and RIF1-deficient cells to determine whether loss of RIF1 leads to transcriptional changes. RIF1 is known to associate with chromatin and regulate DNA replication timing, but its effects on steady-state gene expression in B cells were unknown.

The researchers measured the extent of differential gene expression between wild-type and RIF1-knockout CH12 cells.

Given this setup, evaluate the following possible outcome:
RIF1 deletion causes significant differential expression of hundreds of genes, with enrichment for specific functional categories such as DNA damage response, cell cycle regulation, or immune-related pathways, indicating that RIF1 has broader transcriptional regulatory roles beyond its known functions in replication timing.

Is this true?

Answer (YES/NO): NO